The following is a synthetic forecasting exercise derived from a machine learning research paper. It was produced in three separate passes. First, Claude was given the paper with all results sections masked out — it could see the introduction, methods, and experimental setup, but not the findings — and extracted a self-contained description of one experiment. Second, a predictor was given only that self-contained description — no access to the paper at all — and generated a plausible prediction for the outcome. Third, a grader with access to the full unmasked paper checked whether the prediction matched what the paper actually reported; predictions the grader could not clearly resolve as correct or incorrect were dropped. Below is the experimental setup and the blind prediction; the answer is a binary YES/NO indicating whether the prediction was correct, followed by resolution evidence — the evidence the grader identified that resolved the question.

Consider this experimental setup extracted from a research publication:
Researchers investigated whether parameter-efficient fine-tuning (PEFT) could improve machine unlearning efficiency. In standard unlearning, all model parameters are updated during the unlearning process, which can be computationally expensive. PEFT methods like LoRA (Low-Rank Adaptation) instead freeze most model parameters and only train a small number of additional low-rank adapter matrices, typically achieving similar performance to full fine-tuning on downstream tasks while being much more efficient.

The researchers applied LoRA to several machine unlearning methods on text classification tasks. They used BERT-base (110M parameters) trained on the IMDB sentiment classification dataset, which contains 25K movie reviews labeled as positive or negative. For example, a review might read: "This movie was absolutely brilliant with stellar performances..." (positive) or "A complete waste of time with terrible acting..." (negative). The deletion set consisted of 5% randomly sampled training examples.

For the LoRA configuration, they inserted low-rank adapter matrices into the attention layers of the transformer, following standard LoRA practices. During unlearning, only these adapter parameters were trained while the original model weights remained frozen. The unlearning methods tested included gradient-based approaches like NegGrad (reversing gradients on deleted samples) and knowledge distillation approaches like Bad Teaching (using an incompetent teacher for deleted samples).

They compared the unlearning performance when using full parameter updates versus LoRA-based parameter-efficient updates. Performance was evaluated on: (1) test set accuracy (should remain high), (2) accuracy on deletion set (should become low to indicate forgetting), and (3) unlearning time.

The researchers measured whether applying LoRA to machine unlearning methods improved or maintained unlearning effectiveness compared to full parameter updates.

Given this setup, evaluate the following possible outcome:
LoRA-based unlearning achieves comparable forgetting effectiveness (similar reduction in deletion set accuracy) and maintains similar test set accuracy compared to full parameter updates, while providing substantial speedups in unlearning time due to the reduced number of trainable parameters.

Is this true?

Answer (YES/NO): NO